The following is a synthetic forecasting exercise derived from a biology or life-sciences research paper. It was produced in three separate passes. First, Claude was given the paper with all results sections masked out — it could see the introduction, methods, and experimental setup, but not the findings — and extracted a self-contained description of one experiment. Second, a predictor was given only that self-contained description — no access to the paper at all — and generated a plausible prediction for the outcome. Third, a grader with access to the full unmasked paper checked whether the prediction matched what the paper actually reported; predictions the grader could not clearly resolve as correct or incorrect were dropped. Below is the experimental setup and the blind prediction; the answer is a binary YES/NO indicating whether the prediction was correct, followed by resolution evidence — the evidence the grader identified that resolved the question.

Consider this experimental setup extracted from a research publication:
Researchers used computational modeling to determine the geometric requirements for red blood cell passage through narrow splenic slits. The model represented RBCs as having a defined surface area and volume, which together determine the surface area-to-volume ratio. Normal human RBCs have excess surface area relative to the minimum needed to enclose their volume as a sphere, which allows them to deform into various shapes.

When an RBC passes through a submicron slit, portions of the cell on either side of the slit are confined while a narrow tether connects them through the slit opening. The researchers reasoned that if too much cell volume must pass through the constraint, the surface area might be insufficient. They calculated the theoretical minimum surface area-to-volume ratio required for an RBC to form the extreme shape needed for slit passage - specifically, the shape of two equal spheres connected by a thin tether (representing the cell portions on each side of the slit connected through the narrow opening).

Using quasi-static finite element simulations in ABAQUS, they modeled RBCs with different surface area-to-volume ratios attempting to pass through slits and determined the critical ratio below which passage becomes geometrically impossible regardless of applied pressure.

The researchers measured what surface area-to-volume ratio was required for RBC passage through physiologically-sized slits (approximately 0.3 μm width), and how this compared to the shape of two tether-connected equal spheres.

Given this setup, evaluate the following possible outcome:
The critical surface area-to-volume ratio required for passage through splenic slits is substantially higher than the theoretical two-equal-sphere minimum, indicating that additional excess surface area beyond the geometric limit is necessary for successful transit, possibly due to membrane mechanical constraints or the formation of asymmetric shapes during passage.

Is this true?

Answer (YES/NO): NO